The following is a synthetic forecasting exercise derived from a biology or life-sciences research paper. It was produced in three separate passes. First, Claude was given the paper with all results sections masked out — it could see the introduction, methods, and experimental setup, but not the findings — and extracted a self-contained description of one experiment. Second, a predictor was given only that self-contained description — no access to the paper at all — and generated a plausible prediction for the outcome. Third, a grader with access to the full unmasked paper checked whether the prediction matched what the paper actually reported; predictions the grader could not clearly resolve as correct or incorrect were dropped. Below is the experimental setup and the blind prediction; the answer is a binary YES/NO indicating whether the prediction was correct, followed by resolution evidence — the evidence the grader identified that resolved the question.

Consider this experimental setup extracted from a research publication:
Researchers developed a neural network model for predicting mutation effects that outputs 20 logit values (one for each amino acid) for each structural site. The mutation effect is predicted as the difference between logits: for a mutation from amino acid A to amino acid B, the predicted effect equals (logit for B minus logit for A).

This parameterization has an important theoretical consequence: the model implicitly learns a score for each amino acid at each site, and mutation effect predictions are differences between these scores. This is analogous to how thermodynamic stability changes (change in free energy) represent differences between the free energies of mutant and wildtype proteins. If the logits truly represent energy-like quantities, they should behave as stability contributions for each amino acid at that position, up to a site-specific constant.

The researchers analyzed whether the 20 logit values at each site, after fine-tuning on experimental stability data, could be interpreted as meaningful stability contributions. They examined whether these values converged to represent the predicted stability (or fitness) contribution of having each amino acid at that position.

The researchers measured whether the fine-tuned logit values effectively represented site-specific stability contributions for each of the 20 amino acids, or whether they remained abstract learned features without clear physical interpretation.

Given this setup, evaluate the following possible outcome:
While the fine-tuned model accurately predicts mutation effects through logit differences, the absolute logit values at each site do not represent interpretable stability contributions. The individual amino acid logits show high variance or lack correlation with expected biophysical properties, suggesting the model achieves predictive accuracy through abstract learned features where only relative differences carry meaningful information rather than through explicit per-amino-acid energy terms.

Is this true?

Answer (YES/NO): NO